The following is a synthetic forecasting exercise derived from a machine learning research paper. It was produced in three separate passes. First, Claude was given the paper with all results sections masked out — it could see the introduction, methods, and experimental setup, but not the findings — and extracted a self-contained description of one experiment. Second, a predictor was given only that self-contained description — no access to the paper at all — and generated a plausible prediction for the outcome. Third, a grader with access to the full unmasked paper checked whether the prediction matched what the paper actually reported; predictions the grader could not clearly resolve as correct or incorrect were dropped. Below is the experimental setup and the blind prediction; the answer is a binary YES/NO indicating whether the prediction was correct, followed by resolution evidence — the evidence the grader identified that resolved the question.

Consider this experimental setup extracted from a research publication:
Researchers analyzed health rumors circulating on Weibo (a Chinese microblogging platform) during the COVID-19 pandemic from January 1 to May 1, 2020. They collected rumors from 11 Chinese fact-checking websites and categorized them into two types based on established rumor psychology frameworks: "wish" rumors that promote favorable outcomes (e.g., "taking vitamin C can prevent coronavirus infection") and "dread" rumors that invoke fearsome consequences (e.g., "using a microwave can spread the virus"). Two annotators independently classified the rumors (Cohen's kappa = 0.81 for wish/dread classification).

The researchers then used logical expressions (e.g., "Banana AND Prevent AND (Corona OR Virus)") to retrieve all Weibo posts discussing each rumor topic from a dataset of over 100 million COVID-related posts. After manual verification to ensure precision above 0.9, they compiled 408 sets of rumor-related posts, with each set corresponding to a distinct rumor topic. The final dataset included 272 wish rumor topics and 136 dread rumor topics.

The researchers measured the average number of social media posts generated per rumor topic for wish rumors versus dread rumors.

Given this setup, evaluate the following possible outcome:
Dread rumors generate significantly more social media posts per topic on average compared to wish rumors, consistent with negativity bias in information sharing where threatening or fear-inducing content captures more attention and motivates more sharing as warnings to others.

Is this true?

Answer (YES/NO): YES